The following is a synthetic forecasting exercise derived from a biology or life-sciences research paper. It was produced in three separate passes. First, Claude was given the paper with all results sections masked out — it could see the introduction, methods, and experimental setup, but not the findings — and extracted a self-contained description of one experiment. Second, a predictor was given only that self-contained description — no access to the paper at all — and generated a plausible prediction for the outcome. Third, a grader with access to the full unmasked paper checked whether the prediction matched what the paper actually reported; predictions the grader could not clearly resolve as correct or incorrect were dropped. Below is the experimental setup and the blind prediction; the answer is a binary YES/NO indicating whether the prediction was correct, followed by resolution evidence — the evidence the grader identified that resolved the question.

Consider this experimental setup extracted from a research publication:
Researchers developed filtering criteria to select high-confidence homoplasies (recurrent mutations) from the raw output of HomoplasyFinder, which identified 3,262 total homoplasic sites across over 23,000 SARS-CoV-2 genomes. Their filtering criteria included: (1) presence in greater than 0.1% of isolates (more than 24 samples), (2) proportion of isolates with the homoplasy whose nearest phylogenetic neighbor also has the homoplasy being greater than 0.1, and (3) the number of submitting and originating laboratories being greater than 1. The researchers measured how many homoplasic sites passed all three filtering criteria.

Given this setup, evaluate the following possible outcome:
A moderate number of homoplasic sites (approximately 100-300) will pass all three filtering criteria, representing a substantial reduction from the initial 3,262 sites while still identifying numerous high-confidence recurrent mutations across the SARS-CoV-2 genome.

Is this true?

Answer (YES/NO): NO